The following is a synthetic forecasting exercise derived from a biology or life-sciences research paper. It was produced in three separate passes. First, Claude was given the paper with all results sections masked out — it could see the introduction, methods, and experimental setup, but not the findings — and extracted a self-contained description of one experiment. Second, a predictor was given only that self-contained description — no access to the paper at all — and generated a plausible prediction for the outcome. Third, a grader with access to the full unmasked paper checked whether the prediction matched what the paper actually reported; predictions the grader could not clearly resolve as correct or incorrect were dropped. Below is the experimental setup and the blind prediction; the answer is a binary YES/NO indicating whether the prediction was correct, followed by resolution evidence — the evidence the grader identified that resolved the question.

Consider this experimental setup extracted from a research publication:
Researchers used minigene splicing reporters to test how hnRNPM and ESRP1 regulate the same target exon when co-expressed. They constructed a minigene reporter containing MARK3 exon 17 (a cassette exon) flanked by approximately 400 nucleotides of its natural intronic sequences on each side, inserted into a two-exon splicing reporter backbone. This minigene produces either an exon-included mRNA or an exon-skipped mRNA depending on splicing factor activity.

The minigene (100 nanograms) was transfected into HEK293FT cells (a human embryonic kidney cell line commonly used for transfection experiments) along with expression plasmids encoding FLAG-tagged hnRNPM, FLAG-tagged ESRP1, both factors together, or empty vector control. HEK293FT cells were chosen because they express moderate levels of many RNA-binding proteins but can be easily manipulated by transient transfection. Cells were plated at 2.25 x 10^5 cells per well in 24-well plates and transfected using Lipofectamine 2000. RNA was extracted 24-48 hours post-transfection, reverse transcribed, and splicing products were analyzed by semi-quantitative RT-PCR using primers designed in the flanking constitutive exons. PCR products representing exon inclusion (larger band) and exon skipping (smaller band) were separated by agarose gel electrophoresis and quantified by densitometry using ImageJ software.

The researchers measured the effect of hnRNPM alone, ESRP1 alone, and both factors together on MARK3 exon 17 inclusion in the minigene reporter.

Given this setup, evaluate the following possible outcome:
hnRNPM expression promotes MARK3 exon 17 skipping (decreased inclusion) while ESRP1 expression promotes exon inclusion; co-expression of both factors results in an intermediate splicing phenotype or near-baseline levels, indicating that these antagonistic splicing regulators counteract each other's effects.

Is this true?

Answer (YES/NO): NO